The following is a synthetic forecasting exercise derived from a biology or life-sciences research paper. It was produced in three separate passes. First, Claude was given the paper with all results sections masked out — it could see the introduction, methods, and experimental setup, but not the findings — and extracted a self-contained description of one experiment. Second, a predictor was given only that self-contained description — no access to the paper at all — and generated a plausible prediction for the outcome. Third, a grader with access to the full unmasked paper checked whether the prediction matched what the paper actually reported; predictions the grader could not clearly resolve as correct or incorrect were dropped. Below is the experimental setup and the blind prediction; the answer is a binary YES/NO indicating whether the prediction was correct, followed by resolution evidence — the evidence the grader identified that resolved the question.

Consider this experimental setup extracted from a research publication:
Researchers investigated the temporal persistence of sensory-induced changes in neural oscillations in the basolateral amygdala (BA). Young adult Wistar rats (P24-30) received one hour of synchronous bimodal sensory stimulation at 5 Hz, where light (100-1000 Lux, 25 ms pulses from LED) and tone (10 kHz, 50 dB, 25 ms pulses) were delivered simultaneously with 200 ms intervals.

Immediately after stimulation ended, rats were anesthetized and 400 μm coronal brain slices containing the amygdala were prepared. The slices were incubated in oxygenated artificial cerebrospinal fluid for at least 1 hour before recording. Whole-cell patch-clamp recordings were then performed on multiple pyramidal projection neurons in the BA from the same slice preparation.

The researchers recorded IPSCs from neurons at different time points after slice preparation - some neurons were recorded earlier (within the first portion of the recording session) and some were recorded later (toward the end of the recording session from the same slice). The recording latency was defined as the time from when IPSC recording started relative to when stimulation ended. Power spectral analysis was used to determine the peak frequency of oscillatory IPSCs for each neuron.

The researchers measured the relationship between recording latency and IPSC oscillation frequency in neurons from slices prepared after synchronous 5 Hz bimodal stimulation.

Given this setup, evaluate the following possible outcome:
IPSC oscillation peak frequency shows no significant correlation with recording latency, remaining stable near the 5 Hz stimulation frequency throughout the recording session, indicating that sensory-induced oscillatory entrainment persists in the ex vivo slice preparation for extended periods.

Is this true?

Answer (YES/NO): NO